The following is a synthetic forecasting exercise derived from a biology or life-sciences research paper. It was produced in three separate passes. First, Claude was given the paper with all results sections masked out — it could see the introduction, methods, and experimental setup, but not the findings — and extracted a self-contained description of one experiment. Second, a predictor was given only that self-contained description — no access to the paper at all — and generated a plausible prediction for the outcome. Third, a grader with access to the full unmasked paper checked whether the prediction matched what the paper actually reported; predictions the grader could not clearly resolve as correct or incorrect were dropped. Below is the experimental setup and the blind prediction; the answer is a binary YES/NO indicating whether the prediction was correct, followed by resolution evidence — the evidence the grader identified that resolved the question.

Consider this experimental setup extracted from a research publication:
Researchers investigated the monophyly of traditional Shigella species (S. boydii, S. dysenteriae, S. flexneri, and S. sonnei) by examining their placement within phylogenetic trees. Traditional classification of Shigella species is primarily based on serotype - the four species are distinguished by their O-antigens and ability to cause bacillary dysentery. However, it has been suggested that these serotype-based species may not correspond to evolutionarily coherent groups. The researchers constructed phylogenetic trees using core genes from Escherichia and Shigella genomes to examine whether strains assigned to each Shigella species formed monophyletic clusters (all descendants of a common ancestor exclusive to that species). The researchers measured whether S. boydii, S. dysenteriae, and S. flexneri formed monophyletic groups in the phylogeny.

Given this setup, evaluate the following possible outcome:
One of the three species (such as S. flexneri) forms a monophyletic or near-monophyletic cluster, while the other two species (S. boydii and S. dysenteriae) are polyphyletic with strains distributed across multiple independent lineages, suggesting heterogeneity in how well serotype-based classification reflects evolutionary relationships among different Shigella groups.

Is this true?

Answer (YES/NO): NO